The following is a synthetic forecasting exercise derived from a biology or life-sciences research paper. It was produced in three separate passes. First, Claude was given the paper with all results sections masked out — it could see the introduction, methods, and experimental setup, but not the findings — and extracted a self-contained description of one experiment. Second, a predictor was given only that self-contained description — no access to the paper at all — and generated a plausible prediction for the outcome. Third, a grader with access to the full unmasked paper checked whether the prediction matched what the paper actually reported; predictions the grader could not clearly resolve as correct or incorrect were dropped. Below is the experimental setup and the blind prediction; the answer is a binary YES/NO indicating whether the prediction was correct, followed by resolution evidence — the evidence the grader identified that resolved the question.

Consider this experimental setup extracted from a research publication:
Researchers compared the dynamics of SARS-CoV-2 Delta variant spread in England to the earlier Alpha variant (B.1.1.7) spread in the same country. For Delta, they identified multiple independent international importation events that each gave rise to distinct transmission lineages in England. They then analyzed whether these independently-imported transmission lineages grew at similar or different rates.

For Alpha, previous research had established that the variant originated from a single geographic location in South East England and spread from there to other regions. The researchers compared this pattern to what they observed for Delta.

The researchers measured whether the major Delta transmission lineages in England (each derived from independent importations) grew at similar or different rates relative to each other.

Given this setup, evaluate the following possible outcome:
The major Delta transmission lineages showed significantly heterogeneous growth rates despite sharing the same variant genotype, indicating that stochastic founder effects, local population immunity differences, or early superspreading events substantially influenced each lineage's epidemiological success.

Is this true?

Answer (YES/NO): NO